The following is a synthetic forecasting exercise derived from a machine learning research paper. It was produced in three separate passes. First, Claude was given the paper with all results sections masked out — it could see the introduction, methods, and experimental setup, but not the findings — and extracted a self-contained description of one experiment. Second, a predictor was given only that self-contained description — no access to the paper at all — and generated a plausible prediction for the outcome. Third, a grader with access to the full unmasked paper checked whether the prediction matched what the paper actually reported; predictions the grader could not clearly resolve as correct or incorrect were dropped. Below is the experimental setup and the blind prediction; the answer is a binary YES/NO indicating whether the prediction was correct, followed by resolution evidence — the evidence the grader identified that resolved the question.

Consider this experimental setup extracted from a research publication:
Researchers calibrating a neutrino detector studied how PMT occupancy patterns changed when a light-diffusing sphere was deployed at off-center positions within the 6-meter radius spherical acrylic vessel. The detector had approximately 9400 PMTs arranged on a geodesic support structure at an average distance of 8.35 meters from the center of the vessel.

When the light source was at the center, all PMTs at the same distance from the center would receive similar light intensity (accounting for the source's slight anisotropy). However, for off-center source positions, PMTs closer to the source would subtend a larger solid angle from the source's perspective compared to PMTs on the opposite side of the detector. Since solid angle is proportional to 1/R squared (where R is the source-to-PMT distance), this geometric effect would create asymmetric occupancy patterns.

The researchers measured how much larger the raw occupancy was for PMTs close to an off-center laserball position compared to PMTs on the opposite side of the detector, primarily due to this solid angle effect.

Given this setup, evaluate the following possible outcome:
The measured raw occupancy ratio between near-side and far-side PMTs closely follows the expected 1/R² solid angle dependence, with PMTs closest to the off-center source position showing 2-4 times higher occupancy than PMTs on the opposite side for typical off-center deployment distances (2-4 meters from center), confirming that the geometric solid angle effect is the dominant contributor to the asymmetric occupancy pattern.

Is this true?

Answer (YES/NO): NO